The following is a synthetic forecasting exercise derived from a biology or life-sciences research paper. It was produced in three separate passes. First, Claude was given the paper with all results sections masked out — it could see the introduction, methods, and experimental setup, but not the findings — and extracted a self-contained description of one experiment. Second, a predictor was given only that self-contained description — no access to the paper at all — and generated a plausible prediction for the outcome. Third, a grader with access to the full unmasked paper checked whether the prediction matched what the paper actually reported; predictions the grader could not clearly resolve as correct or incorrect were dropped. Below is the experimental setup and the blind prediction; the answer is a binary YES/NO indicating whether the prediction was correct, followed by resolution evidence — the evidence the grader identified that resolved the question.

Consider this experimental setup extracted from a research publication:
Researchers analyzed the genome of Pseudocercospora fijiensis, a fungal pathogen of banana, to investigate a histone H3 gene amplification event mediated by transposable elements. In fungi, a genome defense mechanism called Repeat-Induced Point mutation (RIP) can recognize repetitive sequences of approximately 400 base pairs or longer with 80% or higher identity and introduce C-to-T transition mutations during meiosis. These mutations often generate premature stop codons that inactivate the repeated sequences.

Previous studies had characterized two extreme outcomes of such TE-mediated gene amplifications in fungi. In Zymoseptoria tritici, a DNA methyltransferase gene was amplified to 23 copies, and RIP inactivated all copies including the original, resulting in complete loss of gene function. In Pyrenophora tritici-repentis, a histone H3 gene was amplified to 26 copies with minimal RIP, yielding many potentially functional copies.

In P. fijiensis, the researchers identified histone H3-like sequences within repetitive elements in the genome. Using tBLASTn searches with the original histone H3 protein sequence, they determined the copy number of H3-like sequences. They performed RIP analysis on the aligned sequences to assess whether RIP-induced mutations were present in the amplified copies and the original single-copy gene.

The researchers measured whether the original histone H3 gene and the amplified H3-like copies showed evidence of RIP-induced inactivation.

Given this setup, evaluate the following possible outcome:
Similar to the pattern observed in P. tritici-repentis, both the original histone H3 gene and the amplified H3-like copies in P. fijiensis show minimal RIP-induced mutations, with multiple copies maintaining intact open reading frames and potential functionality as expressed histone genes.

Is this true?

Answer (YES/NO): NO